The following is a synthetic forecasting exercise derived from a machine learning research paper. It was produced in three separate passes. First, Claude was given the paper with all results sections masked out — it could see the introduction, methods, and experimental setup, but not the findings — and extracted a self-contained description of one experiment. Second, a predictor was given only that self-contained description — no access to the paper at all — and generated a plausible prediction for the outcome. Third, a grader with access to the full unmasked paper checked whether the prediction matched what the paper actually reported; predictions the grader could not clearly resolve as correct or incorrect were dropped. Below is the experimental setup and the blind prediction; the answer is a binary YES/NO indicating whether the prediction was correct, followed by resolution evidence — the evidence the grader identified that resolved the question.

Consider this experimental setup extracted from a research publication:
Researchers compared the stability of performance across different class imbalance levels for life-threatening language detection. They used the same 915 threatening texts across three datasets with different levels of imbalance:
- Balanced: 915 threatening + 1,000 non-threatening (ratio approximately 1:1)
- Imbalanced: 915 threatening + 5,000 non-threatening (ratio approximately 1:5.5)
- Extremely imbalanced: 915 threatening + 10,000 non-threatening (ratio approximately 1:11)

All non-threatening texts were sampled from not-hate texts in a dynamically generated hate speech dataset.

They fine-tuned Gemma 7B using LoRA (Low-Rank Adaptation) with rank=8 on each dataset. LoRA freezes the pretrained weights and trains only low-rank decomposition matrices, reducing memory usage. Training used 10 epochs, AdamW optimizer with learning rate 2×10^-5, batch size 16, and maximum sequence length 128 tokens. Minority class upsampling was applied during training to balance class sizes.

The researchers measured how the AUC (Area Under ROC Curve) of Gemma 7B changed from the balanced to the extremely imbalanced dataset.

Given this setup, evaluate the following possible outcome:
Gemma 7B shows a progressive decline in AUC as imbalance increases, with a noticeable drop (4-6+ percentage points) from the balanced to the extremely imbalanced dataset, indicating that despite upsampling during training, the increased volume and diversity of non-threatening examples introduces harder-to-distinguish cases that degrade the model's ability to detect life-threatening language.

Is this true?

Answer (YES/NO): NO